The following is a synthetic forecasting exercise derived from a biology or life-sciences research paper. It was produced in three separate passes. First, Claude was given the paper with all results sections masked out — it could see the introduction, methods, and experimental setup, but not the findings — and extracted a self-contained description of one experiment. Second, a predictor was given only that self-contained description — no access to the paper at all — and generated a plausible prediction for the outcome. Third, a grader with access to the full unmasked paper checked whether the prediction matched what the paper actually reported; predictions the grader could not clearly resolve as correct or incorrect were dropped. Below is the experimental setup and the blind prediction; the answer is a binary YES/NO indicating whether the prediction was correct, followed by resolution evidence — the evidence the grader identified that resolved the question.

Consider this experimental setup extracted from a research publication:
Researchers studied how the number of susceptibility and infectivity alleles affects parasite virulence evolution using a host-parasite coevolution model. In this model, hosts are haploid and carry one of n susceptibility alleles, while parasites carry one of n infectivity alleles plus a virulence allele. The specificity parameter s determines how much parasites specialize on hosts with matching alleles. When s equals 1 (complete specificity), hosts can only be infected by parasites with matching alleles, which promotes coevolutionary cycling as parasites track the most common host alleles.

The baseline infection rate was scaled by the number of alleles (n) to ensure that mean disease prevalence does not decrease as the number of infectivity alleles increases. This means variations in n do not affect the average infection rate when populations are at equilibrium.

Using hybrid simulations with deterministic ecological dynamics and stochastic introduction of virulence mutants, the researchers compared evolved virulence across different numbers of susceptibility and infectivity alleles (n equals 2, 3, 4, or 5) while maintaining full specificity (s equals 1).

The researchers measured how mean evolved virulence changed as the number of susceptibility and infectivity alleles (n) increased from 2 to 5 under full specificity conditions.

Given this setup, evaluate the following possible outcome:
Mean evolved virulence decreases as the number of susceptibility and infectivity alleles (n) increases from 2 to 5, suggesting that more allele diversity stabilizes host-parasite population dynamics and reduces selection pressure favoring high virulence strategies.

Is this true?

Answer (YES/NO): NO